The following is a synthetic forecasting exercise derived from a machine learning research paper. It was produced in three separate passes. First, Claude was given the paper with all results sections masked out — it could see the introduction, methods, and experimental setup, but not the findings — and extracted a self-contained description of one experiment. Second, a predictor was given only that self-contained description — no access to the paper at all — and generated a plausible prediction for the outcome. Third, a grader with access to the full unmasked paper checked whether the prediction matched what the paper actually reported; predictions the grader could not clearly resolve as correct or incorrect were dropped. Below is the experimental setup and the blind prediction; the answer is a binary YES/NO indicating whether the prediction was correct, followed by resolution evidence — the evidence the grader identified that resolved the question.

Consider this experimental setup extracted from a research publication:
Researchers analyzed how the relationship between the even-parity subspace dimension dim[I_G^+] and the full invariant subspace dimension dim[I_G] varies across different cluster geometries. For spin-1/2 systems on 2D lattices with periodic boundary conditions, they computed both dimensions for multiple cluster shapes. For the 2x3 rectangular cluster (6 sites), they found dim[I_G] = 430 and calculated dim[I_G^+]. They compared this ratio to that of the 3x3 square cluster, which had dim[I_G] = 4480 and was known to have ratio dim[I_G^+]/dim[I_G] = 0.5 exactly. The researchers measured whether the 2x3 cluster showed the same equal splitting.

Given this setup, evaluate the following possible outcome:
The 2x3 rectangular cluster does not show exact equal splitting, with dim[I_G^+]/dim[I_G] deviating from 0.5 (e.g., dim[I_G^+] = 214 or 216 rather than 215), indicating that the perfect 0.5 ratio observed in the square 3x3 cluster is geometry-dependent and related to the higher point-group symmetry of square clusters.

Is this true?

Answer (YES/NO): NO